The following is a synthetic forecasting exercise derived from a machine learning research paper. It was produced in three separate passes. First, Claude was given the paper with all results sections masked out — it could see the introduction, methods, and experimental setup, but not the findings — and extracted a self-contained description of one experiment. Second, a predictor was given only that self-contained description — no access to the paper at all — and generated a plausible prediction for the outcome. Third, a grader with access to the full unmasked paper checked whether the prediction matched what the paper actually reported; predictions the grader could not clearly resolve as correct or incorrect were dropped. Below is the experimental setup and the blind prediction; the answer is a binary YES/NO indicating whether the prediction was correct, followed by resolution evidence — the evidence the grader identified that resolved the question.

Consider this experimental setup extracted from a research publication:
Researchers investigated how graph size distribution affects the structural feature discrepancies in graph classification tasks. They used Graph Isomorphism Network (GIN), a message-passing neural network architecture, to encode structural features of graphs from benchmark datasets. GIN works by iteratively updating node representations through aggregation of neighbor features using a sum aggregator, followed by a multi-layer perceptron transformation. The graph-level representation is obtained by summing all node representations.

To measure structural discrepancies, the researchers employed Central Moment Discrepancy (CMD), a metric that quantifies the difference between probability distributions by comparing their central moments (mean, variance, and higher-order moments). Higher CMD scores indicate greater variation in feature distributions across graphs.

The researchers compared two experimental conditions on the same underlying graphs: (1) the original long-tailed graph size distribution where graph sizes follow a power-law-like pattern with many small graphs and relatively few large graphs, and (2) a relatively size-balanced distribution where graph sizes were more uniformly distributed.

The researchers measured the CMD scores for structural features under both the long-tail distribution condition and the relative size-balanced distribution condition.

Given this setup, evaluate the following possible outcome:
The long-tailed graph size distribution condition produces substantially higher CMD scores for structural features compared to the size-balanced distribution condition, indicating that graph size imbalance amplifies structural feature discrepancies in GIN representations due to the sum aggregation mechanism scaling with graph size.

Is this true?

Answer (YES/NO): YES